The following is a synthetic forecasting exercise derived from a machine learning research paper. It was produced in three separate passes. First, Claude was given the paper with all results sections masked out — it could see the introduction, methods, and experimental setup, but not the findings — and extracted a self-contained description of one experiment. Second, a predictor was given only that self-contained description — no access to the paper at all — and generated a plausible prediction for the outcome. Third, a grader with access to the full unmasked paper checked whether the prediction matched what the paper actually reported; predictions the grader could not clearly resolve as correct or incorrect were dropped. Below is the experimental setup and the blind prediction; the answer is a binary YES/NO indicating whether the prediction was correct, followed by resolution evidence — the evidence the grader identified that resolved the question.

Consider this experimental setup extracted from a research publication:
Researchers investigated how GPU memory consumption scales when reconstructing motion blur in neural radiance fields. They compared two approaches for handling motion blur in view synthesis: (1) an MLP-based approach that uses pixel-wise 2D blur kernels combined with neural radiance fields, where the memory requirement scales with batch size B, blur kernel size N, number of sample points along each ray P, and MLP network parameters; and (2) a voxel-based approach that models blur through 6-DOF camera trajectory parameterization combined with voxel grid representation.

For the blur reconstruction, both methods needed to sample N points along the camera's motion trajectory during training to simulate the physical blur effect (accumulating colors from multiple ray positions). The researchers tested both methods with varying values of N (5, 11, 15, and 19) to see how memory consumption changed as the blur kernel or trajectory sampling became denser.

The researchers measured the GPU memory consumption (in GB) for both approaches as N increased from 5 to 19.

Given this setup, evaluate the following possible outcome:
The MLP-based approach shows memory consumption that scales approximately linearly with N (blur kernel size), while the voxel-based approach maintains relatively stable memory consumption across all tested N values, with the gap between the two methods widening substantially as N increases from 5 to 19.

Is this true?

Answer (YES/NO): YES